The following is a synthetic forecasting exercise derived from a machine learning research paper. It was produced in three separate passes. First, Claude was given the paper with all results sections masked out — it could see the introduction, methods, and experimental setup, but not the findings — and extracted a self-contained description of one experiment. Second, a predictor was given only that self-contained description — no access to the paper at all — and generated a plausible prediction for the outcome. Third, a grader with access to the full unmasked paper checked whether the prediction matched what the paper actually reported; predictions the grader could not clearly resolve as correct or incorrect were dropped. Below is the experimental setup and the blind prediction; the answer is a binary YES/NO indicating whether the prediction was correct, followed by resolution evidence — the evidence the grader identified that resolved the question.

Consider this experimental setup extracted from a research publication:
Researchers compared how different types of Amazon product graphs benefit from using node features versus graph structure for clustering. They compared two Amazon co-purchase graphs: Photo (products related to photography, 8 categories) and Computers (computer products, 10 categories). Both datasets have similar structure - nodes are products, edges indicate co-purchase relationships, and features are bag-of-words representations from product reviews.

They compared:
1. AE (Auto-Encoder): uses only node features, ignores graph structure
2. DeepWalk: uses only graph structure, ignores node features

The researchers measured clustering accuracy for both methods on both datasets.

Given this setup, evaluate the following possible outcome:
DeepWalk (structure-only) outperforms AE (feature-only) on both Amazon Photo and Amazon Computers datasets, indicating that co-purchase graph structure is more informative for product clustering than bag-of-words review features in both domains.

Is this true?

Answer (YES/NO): YES